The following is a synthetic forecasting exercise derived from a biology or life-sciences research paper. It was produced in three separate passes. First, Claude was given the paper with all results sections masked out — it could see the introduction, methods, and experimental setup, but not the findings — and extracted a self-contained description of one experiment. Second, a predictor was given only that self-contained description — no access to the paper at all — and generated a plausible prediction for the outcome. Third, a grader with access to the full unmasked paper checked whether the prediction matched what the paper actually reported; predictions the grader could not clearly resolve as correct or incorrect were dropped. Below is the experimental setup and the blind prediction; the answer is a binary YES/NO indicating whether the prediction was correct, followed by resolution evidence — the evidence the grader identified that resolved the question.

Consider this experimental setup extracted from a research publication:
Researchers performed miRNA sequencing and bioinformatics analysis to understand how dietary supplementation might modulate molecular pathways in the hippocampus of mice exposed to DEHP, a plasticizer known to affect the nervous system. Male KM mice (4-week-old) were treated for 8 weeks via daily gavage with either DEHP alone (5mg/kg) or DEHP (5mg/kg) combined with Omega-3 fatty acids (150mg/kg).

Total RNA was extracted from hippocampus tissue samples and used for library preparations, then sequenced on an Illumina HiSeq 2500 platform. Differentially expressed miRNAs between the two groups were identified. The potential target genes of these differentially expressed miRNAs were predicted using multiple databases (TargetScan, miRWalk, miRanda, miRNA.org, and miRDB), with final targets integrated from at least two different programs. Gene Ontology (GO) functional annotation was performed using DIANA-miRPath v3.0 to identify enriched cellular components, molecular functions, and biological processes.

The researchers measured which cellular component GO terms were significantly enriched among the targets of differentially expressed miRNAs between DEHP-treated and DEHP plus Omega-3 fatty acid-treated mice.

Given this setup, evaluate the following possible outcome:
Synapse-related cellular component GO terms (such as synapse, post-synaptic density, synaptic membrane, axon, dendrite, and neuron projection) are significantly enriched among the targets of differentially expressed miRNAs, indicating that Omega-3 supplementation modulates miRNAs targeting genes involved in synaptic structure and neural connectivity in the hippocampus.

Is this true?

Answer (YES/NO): YES